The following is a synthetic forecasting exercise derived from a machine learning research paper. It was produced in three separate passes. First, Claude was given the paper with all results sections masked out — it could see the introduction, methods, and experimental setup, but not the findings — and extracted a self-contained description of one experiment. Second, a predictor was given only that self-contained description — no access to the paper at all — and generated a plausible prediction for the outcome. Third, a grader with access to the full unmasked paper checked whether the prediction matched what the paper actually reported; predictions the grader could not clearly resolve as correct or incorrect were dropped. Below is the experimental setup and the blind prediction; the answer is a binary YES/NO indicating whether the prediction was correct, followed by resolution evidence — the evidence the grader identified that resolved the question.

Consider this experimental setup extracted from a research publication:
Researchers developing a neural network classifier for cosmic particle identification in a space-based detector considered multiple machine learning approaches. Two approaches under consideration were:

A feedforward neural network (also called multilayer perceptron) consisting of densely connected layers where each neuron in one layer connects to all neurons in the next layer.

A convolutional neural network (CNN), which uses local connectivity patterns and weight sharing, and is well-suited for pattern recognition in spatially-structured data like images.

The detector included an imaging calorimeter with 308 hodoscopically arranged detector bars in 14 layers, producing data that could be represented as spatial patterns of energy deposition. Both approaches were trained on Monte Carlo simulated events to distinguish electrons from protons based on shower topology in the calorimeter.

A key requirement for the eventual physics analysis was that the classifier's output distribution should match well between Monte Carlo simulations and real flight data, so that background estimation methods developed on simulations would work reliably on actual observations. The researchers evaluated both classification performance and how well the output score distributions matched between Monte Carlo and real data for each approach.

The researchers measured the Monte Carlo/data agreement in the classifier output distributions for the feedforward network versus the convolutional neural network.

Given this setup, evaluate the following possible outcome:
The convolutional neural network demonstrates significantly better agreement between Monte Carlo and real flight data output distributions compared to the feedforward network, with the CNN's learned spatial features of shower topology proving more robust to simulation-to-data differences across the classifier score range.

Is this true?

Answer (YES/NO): NO